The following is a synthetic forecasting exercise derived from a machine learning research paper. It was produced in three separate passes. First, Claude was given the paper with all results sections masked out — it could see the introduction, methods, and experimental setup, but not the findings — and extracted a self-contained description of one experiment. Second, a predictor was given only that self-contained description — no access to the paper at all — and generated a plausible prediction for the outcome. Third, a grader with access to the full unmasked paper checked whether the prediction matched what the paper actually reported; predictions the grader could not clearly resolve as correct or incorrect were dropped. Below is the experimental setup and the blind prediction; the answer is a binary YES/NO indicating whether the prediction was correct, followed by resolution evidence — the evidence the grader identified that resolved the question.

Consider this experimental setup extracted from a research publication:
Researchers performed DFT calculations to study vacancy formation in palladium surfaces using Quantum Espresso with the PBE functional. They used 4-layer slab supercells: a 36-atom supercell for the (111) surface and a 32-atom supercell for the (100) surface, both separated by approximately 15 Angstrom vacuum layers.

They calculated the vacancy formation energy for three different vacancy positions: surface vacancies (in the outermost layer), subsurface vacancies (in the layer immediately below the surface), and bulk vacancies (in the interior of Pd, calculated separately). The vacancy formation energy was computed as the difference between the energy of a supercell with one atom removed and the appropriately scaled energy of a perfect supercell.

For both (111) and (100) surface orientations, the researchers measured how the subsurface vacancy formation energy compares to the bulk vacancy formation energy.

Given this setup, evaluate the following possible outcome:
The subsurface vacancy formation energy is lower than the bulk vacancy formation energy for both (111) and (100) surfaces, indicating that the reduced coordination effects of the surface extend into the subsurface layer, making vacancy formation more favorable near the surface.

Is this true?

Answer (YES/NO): YES